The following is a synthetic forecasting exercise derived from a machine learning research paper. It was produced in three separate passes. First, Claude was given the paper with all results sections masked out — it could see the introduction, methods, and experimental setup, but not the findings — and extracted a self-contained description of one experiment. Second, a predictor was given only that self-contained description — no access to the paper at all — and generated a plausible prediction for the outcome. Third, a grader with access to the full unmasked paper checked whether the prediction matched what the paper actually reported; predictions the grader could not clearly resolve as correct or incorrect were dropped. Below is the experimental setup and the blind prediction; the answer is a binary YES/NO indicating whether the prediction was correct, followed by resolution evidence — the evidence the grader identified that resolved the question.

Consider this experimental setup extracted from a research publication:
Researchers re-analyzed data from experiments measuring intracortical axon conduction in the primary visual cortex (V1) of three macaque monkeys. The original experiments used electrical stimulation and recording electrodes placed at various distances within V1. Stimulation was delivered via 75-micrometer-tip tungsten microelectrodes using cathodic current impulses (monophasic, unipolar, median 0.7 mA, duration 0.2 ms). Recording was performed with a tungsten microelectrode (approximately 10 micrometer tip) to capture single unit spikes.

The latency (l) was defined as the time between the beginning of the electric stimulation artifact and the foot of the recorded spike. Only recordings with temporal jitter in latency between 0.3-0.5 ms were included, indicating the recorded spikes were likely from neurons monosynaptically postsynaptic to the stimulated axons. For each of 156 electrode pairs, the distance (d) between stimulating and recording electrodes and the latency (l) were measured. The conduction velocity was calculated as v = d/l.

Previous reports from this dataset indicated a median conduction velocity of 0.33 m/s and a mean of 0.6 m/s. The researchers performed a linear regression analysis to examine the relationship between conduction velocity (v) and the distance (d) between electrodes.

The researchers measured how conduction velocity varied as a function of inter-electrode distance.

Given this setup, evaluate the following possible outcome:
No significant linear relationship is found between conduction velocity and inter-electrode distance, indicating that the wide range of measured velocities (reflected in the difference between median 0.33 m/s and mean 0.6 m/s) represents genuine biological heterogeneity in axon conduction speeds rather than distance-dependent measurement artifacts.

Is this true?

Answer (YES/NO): NO